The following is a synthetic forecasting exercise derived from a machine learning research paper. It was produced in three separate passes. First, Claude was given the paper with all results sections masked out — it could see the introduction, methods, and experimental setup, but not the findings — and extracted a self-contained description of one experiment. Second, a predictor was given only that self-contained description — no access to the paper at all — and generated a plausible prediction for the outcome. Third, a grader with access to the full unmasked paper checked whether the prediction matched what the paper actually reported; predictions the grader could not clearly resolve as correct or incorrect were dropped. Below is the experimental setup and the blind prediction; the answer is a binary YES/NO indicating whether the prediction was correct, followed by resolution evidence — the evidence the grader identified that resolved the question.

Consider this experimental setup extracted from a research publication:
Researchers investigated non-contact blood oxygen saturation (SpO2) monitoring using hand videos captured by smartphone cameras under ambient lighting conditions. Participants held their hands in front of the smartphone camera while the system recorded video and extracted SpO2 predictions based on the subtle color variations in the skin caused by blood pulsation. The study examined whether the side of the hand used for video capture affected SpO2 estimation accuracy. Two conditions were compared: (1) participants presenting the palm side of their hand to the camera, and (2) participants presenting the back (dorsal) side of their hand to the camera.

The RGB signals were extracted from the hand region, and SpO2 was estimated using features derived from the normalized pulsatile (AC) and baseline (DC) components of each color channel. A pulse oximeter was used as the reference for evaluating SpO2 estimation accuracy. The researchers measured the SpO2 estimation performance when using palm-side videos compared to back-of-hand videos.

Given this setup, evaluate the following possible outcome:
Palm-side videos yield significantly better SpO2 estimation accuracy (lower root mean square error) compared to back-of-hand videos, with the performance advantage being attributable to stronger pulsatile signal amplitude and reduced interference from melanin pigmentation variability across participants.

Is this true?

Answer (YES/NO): NO